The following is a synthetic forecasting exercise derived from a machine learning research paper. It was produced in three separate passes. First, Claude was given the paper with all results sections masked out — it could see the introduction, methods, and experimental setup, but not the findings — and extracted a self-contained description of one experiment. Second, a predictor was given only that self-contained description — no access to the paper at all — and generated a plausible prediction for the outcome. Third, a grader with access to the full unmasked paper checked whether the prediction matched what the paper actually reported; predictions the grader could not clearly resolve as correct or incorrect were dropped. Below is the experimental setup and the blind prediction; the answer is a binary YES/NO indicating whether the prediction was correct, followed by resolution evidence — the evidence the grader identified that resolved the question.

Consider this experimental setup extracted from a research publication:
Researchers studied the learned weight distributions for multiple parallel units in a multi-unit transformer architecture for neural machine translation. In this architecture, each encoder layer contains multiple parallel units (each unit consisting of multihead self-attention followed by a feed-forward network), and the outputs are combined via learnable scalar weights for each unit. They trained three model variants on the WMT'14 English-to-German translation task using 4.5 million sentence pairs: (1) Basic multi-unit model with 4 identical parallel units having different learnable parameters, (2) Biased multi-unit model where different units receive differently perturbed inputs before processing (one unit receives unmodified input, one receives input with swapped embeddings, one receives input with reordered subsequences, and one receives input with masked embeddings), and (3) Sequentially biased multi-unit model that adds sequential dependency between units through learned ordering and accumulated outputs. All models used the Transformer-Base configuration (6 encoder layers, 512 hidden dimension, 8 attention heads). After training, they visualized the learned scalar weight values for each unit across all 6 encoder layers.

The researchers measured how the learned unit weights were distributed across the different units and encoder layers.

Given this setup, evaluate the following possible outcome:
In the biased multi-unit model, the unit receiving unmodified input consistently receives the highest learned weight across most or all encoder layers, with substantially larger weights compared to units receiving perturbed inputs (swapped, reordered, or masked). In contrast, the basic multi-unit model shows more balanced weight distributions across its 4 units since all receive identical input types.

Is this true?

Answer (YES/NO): NO